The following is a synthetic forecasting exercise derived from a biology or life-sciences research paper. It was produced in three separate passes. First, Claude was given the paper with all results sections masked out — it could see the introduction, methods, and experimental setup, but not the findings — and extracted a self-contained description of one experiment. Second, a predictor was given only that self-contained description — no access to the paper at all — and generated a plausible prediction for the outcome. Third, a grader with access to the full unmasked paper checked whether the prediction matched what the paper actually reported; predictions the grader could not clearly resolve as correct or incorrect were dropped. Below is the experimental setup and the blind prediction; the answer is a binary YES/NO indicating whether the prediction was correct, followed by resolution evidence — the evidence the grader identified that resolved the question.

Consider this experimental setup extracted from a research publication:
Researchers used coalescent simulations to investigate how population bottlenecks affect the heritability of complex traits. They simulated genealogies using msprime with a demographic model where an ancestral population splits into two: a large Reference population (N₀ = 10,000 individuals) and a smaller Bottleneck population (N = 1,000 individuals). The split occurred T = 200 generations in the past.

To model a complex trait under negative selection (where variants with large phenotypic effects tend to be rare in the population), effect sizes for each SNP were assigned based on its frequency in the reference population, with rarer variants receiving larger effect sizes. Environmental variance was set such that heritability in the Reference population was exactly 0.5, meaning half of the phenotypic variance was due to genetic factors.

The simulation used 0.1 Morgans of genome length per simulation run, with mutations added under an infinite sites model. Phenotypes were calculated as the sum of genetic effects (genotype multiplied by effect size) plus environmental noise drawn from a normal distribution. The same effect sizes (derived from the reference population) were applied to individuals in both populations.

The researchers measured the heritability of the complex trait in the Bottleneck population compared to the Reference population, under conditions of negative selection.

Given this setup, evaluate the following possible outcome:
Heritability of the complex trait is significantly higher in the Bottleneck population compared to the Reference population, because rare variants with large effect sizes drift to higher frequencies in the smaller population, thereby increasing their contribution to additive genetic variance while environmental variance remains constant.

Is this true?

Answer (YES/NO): YES